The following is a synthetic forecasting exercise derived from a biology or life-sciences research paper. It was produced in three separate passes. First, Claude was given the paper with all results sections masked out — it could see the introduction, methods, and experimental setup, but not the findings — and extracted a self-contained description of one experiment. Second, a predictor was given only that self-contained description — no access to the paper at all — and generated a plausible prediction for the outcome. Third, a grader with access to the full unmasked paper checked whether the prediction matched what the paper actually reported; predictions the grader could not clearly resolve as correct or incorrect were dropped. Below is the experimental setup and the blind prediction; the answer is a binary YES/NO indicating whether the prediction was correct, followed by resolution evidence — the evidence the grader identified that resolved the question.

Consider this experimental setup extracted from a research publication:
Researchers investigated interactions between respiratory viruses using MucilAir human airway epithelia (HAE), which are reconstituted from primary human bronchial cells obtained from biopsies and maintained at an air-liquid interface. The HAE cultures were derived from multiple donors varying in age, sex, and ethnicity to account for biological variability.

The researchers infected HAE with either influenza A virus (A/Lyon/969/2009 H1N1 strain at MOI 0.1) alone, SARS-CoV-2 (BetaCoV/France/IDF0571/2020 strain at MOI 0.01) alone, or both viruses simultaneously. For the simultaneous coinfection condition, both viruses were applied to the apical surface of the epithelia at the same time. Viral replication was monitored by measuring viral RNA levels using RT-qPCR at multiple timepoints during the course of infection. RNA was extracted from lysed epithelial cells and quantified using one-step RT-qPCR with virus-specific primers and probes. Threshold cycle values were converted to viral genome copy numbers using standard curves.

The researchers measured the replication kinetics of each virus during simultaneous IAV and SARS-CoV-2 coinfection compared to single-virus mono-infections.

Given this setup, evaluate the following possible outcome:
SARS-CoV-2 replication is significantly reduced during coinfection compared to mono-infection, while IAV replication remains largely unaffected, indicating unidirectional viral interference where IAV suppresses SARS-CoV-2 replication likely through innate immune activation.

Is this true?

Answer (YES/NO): NO